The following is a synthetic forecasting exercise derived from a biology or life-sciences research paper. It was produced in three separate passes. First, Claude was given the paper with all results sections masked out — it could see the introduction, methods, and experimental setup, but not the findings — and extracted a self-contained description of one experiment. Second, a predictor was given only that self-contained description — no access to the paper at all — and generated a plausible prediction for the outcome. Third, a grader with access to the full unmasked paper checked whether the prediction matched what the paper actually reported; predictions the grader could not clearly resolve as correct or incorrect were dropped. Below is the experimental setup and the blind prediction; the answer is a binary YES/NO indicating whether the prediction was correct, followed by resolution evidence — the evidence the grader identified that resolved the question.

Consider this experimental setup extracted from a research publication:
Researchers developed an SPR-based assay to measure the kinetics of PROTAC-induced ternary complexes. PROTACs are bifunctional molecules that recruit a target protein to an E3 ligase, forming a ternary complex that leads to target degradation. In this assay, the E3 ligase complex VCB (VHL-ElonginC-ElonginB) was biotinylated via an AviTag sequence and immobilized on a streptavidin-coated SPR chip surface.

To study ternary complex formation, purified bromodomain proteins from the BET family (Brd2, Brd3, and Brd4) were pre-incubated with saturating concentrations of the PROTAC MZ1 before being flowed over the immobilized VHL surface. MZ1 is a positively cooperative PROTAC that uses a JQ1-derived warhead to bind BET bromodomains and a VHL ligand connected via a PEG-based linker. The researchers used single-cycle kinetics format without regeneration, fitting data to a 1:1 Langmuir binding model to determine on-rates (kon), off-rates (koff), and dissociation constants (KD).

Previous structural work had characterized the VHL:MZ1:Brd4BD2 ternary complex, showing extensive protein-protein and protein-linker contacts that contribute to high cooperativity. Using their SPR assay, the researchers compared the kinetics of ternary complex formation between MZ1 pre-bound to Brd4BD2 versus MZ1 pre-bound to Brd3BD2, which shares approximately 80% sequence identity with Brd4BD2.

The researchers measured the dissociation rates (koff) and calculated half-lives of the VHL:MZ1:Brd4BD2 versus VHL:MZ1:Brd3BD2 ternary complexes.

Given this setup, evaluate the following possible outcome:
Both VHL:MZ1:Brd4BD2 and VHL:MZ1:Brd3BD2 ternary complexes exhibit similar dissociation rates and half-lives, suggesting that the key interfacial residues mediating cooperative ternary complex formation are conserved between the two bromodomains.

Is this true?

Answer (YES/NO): NO